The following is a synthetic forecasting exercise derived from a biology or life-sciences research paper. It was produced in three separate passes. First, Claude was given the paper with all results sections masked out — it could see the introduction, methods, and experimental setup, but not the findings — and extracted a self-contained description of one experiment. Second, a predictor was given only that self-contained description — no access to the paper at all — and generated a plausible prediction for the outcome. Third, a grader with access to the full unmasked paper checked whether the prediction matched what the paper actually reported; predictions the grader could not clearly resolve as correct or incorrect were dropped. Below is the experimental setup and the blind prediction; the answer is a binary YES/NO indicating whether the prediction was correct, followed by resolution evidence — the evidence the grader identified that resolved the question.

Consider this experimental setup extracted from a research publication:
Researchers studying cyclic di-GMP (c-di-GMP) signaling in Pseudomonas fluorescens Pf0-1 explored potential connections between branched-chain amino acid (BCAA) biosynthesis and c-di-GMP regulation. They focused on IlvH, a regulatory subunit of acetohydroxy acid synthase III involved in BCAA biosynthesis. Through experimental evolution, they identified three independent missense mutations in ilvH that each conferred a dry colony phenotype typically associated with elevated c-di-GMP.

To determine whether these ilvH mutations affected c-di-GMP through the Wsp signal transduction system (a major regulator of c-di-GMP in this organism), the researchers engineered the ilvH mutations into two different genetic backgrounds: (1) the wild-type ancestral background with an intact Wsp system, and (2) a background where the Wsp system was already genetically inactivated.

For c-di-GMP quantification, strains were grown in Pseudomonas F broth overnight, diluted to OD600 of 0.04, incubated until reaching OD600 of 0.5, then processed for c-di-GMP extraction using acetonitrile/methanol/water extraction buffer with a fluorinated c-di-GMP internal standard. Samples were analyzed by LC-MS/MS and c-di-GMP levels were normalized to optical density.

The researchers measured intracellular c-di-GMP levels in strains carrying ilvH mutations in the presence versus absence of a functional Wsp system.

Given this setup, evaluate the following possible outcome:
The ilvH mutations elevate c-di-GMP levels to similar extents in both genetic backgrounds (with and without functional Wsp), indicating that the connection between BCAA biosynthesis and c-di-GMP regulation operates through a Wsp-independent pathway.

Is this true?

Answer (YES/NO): NO